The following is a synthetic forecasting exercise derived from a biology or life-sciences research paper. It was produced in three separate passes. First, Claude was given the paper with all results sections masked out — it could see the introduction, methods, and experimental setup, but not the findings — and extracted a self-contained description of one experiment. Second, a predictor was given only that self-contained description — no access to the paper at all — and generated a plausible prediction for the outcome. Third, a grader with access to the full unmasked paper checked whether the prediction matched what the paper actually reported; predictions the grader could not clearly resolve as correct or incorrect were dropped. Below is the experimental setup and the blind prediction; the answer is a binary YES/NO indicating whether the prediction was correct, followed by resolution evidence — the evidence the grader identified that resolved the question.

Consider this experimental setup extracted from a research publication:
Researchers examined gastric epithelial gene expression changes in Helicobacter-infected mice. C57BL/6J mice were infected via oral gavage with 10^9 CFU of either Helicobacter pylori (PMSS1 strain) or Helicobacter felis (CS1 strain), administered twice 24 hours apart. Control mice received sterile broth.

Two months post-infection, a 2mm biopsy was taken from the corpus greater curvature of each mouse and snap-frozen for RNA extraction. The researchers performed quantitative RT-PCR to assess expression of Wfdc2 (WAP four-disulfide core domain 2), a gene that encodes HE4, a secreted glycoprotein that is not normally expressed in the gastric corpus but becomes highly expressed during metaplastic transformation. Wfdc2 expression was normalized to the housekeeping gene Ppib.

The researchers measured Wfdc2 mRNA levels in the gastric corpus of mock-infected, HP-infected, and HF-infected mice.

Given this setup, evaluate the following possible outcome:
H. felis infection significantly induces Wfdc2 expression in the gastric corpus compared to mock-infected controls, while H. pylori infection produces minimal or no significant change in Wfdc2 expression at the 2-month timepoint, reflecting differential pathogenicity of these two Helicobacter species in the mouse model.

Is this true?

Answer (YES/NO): NO